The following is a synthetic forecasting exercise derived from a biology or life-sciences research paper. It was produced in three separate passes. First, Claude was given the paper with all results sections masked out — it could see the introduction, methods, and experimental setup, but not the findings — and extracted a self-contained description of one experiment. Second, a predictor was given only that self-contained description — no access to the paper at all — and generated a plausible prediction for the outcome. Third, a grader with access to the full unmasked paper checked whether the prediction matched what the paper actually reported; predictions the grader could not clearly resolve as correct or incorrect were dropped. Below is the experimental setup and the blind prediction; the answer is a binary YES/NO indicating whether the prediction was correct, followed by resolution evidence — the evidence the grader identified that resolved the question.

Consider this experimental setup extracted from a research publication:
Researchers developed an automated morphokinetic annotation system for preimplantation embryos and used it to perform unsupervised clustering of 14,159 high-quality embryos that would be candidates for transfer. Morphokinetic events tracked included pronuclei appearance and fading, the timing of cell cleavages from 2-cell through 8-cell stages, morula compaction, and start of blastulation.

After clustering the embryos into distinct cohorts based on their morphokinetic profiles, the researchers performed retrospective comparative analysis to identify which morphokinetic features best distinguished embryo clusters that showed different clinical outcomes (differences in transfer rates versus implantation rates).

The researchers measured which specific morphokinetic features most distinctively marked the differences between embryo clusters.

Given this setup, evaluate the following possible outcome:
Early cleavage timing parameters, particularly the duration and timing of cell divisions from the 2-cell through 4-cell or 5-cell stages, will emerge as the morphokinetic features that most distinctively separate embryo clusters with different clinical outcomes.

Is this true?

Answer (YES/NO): NO